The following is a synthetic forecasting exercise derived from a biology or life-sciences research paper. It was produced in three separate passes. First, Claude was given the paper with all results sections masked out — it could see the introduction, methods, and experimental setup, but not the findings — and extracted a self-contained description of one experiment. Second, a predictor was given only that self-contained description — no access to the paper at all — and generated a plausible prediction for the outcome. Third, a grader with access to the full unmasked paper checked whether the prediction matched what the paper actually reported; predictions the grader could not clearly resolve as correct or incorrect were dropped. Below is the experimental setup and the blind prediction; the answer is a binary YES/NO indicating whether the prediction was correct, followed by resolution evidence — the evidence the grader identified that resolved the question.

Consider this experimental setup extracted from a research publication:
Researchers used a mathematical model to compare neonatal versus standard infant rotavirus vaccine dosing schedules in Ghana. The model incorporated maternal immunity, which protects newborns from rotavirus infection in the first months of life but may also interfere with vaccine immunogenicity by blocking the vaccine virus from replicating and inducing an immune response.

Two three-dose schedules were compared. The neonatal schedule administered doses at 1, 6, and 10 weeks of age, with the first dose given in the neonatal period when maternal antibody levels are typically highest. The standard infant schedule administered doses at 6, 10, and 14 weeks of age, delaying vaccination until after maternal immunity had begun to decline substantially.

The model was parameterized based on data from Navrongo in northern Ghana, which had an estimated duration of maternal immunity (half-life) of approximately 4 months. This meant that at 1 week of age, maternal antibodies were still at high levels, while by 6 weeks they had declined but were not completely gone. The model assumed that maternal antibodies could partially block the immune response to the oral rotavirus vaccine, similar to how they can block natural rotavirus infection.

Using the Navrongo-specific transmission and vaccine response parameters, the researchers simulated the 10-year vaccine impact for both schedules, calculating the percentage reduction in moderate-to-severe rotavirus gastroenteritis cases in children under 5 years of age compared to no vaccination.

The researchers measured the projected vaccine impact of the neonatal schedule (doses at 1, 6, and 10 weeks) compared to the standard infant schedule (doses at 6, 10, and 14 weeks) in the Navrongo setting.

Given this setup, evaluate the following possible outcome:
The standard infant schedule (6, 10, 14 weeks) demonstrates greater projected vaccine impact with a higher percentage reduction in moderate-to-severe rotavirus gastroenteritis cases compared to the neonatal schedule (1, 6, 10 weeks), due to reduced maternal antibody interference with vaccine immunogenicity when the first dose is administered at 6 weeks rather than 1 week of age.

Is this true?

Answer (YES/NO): NO